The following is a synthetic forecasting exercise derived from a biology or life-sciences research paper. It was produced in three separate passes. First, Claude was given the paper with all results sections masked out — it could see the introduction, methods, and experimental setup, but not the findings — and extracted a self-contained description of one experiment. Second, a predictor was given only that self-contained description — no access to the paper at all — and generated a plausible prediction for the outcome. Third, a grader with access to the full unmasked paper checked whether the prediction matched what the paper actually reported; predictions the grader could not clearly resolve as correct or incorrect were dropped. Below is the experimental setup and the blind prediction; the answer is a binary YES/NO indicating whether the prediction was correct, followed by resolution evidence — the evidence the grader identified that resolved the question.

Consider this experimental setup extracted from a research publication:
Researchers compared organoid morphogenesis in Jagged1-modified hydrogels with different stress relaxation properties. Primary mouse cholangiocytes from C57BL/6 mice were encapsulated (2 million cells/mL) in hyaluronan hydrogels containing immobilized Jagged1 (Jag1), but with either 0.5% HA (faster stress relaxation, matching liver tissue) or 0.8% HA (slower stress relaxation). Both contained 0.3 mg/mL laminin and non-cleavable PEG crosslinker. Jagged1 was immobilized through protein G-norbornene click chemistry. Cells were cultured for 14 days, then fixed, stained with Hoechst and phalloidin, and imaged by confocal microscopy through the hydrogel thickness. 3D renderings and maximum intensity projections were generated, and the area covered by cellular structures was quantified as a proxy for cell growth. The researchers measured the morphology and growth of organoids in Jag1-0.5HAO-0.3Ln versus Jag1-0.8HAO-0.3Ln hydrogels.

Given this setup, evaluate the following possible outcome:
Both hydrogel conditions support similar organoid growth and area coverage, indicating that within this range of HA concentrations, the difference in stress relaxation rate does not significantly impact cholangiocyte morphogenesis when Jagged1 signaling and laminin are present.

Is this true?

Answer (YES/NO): NO